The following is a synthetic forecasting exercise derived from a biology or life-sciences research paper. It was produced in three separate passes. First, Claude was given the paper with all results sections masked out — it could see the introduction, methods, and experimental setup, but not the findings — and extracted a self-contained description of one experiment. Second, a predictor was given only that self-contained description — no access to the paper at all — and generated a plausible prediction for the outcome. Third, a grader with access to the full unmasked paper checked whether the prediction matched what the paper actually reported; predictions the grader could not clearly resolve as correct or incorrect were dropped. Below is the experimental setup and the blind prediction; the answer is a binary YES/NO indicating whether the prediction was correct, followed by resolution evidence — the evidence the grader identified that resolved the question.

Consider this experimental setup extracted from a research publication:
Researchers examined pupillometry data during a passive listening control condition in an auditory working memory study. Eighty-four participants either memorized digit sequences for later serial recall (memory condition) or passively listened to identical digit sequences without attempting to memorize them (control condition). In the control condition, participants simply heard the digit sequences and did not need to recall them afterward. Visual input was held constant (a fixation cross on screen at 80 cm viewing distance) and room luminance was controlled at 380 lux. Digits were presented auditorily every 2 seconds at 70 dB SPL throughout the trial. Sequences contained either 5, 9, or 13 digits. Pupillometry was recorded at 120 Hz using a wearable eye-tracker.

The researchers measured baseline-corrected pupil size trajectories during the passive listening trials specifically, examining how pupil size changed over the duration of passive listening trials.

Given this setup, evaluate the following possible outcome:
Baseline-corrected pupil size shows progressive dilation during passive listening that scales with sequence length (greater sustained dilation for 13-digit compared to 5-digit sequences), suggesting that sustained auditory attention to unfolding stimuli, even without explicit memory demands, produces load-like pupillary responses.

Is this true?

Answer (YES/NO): NO